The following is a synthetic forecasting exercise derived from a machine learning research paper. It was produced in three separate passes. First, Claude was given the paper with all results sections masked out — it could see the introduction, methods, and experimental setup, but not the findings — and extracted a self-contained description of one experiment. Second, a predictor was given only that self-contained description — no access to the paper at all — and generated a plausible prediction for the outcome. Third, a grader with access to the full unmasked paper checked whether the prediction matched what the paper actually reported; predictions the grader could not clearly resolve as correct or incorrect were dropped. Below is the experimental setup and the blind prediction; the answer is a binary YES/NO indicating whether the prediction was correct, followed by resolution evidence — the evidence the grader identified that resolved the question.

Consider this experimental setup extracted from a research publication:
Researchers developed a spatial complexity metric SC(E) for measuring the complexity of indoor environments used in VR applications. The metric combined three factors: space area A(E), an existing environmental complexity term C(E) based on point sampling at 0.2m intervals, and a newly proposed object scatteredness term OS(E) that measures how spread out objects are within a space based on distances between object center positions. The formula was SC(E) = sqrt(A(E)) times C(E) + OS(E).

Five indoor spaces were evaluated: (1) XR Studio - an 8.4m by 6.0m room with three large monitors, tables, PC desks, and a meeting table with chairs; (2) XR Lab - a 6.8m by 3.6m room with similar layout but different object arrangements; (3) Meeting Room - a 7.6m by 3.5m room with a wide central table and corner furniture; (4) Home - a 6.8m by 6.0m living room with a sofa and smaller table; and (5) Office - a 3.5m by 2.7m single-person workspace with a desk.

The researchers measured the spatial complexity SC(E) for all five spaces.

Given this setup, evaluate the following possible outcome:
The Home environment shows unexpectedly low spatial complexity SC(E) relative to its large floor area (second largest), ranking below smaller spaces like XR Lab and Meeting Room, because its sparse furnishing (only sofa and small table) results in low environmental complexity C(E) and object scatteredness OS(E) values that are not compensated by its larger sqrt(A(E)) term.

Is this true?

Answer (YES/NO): NO